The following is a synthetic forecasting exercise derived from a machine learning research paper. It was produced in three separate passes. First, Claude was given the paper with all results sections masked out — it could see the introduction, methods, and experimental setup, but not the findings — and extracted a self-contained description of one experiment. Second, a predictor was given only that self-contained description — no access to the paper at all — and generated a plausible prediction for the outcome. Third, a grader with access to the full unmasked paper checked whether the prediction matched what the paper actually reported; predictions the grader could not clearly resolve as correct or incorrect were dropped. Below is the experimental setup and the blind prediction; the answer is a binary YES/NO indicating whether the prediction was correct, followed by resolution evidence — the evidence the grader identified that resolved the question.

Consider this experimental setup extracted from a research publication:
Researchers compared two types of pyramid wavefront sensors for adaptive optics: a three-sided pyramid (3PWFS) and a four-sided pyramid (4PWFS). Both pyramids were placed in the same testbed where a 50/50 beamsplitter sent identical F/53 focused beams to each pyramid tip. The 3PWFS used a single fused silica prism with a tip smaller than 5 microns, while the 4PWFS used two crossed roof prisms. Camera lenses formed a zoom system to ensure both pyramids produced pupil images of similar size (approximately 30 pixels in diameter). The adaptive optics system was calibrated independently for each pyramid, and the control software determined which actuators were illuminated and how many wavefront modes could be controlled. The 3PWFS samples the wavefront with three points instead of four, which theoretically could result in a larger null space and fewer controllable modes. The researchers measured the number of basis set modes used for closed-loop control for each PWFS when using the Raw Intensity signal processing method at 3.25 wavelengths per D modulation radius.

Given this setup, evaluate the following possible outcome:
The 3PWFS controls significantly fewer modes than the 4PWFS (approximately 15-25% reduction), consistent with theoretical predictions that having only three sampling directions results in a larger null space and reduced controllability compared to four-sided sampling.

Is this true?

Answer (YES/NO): NO